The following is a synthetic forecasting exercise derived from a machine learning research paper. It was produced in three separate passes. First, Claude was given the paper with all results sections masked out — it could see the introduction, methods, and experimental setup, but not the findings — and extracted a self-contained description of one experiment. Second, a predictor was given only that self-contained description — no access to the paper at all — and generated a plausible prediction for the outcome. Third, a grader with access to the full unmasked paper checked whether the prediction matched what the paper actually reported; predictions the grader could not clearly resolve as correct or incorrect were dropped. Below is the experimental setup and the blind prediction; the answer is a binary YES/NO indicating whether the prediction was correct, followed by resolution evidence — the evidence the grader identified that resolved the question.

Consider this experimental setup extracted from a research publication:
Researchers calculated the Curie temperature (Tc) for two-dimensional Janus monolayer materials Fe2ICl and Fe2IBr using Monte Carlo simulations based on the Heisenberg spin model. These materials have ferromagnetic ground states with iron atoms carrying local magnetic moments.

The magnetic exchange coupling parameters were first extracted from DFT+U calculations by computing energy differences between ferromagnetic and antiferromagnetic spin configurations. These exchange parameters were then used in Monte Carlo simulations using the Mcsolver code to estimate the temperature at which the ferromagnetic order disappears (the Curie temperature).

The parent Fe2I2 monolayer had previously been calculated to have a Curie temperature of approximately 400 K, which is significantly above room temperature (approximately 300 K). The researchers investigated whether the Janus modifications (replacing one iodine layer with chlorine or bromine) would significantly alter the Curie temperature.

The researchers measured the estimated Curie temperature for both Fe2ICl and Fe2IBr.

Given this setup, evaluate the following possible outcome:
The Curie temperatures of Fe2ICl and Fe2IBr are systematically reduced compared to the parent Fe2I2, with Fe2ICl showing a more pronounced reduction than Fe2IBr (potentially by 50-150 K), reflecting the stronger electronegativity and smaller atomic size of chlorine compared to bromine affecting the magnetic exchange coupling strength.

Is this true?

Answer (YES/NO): NO